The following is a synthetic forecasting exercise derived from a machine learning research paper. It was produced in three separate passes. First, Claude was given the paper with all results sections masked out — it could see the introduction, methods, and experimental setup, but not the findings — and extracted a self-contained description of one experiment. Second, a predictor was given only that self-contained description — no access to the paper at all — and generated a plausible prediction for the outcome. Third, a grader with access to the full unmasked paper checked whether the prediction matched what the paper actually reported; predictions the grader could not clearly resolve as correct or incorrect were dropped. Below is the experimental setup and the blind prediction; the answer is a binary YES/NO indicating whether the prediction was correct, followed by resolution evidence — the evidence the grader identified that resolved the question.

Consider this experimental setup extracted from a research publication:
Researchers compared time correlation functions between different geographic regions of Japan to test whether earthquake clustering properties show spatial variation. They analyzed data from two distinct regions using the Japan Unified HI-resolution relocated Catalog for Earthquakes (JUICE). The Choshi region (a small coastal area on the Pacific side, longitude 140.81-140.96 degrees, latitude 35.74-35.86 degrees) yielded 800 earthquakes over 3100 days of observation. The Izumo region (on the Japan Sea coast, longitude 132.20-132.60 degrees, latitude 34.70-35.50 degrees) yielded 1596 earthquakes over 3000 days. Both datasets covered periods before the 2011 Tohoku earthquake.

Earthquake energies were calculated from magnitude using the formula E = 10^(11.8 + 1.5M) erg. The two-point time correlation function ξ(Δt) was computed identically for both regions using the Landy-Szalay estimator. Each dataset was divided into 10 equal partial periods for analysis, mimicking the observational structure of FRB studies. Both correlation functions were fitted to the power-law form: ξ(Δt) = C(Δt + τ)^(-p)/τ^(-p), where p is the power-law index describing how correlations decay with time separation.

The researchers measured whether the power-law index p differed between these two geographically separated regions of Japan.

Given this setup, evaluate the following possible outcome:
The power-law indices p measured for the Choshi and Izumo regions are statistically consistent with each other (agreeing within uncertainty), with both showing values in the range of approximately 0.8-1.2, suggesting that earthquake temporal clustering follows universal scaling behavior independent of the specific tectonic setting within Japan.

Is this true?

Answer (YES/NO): YES